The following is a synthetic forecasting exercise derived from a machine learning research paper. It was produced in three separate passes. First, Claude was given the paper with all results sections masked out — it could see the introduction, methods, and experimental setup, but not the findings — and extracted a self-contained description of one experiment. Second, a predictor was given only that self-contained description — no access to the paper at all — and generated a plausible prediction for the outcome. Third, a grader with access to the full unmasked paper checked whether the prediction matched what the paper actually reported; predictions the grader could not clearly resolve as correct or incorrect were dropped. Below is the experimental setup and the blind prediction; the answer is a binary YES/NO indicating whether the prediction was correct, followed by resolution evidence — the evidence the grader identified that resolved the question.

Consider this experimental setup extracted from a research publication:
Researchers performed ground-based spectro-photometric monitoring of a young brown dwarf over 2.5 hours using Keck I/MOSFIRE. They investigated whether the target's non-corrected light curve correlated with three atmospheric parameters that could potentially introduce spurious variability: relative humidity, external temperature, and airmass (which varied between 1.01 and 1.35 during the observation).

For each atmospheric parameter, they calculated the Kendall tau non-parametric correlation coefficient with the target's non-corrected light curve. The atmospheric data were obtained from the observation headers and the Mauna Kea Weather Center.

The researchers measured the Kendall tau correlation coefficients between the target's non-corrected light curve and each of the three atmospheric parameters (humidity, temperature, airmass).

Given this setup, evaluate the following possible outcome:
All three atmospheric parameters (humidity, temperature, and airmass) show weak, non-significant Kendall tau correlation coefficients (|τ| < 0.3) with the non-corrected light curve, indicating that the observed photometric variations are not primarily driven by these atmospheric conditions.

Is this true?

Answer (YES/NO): NO